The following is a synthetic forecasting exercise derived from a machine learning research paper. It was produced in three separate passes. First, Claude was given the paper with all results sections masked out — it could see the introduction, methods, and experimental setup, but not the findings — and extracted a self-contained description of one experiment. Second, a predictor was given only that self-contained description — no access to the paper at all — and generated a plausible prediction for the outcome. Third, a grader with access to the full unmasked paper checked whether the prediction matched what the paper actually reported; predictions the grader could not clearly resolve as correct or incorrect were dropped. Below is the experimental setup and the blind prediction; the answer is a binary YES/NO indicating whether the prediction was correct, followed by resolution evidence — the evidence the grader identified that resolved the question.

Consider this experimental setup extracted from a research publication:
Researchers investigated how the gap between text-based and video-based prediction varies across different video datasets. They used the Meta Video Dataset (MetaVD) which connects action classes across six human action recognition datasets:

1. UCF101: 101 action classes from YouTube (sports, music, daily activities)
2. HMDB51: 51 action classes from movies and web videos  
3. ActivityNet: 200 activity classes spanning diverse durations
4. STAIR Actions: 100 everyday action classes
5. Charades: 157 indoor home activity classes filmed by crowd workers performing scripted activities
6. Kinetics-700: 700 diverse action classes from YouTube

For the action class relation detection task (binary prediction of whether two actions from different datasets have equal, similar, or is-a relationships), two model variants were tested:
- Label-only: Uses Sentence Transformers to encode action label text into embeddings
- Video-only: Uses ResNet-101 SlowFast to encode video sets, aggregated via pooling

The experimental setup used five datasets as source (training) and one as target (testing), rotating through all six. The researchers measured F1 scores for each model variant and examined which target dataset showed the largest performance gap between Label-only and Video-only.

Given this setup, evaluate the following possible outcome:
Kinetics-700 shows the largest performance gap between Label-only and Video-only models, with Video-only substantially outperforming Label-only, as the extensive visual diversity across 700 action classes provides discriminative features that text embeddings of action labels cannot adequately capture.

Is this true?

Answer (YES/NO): NO